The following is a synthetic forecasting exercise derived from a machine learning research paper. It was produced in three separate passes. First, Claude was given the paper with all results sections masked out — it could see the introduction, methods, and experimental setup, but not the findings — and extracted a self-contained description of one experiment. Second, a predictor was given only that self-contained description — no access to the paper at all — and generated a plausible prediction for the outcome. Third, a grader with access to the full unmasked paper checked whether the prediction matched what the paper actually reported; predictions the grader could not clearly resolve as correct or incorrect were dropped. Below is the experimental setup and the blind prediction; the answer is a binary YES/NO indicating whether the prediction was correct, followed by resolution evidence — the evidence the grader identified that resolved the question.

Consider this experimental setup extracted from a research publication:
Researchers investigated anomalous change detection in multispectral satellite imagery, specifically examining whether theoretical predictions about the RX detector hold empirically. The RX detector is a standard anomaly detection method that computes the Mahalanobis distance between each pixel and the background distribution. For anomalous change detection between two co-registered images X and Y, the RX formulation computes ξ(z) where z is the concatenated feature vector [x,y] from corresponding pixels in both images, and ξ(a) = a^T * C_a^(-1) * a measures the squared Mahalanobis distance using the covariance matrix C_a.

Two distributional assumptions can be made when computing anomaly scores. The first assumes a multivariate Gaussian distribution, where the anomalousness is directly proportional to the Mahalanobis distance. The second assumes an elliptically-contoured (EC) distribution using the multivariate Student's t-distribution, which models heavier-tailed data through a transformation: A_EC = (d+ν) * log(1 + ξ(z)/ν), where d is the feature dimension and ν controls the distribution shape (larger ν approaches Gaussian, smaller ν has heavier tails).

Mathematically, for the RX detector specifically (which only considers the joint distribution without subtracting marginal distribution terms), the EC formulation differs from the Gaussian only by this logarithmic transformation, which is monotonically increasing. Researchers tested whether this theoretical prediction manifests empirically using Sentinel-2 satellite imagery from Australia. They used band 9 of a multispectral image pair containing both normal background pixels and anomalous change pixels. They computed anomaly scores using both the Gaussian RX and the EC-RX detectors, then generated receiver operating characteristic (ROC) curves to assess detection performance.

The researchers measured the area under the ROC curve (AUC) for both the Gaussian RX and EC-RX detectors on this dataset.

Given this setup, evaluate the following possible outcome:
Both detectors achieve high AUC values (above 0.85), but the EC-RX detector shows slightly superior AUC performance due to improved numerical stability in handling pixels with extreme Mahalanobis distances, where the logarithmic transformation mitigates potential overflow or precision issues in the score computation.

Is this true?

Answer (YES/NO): NO